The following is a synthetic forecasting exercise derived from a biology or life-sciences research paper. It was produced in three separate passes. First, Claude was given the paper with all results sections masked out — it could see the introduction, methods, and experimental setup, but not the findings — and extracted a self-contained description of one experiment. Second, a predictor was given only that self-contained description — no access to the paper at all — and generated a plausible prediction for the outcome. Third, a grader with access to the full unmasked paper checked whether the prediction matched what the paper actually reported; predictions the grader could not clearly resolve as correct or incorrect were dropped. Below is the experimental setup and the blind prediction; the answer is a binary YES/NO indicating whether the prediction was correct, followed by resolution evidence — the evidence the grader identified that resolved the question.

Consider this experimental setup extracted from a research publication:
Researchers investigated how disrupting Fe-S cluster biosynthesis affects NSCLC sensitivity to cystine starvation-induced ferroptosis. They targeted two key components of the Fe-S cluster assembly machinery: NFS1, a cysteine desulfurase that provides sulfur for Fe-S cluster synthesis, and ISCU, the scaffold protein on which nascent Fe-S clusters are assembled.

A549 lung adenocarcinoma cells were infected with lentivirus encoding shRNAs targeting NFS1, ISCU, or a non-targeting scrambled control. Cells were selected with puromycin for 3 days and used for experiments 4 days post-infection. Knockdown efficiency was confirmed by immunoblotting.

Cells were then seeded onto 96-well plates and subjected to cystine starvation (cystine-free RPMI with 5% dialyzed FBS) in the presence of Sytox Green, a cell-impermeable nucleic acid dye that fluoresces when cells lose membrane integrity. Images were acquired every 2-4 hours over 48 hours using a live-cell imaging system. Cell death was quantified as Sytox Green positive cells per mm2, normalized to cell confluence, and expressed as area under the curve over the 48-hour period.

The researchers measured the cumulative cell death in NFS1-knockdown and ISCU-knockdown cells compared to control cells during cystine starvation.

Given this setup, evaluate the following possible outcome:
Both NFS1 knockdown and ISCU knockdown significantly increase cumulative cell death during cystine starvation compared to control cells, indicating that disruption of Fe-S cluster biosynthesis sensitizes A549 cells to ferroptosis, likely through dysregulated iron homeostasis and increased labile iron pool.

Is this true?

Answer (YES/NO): NO